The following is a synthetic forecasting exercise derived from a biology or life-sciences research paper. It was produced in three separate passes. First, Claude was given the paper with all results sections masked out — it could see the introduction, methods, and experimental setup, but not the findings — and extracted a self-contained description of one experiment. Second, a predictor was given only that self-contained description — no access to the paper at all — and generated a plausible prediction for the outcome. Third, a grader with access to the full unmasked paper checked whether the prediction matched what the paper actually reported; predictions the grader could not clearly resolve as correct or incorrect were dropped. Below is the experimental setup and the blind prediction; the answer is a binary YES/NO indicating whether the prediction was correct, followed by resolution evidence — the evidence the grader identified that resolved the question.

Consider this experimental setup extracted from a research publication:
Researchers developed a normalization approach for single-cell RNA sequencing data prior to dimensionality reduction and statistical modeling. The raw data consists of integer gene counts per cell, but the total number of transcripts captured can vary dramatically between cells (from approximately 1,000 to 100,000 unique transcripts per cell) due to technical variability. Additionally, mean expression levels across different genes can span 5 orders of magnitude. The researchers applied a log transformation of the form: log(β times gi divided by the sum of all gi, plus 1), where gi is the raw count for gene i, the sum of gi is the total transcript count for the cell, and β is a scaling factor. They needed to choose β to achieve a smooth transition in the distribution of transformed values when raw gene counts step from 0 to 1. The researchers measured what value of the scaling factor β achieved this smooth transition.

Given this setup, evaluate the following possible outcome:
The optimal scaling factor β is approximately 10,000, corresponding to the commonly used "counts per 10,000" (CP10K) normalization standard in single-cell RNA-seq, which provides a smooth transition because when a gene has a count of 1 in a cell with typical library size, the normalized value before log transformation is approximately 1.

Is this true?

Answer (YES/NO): NO